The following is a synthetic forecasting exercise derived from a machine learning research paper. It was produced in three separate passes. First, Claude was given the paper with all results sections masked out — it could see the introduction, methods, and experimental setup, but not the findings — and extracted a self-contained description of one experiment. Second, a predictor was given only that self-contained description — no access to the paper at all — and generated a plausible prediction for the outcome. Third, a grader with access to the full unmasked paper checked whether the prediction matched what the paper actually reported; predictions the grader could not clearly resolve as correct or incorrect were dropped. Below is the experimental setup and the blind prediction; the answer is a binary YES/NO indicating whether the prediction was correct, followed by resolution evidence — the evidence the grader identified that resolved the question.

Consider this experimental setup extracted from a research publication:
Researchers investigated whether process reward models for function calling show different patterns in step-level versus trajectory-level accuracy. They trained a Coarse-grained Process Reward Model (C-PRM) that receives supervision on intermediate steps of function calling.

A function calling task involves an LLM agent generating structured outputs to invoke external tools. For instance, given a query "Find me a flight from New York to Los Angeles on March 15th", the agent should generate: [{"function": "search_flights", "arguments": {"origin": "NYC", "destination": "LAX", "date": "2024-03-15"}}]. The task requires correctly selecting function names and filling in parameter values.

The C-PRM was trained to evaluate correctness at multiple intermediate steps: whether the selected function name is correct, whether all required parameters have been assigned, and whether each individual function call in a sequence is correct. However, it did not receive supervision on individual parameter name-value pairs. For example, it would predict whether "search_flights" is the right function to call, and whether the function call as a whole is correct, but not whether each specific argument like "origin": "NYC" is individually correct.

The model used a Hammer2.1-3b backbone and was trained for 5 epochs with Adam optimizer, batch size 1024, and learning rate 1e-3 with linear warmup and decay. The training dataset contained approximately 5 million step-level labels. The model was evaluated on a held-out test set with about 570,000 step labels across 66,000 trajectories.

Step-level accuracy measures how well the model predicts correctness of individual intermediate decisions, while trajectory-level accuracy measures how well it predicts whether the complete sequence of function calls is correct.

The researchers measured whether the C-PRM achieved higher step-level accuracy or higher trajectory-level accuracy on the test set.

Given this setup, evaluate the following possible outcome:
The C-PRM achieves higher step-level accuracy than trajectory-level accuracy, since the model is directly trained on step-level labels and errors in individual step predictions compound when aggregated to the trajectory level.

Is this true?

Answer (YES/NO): NO